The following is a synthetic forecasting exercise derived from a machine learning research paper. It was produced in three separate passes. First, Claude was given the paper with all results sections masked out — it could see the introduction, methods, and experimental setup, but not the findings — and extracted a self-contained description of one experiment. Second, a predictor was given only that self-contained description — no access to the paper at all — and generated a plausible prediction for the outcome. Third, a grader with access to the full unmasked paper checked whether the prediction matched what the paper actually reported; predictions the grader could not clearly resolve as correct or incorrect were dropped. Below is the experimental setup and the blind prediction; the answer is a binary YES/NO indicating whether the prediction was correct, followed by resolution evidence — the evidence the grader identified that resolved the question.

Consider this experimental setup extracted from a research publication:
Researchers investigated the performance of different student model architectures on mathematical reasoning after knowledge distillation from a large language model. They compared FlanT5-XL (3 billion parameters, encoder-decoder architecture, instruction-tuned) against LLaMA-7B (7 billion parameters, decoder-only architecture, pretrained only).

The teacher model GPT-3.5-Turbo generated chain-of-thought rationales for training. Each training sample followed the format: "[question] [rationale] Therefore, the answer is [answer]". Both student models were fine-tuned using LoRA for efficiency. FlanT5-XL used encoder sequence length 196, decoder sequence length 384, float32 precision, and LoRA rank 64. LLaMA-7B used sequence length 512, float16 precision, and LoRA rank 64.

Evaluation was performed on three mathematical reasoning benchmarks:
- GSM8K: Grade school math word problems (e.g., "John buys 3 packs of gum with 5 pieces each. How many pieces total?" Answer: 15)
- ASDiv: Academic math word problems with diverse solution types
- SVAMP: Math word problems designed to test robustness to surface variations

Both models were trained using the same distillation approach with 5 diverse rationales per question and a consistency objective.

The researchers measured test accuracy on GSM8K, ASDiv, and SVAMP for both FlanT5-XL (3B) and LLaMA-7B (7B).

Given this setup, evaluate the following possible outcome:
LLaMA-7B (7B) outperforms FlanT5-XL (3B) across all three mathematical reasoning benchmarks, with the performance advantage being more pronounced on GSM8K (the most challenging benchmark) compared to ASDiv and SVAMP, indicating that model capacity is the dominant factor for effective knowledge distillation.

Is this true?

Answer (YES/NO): NO